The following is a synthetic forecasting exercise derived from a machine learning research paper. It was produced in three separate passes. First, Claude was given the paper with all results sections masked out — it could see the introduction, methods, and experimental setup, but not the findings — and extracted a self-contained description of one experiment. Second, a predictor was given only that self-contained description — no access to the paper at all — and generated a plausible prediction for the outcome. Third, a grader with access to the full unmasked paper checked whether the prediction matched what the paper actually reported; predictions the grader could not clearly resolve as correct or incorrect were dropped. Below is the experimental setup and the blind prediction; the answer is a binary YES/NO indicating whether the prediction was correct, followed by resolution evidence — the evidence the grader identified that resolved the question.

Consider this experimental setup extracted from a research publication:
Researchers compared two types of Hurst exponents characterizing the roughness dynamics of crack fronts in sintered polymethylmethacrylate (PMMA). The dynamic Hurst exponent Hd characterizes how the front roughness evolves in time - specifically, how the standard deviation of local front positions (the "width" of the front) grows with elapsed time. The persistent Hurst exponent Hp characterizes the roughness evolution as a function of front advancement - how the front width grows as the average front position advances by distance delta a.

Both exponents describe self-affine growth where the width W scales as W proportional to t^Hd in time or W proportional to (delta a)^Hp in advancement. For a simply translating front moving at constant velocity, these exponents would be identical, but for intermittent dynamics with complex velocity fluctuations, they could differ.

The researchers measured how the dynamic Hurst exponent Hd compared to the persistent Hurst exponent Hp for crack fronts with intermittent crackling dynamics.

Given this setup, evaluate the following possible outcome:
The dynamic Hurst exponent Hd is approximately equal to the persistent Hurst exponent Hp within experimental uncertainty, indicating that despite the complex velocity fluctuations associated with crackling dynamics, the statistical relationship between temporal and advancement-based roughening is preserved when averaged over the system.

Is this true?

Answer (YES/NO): NO